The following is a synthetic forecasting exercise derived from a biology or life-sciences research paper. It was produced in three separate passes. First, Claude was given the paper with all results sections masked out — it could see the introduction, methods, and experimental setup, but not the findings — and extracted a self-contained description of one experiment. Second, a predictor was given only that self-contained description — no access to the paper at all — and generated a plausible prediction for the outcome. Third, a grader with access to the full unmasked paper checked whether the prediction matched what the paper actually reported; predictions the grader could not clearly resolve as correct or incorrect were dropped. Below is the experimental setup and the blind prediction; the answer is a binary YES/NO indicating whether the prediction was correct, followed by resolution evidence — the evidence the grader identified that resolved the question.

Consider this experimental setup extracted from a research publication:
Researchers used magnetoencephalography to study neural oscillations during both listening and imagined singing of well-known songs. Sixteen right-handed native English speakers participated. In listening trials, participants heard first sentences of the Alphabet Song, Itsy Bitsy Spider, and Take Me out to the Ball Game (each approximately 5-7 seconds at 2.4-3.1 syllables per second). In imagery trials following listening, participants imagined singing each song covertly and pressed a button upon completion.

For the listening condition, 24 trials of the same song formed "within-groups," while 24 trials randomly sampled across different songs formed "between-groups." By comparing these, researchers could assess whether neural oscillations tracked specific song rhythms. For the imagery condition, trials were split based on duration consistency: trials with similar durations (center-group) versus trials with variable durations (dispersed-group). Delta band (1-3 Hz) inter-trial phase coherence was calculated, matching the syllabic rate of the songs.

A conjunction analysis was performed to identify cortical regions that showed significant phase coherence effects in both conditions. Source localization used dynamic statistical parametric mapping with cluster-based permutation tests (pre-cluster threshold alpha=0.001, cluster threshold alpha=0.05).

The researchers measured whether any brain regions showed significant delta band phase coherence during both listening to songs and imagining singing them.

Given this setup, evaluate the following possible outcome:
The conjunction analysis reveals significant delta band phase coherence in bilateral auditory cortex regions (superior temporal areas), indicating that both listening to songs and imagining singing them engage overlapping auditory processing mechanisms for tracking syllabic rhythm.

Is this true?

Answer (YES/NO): YES